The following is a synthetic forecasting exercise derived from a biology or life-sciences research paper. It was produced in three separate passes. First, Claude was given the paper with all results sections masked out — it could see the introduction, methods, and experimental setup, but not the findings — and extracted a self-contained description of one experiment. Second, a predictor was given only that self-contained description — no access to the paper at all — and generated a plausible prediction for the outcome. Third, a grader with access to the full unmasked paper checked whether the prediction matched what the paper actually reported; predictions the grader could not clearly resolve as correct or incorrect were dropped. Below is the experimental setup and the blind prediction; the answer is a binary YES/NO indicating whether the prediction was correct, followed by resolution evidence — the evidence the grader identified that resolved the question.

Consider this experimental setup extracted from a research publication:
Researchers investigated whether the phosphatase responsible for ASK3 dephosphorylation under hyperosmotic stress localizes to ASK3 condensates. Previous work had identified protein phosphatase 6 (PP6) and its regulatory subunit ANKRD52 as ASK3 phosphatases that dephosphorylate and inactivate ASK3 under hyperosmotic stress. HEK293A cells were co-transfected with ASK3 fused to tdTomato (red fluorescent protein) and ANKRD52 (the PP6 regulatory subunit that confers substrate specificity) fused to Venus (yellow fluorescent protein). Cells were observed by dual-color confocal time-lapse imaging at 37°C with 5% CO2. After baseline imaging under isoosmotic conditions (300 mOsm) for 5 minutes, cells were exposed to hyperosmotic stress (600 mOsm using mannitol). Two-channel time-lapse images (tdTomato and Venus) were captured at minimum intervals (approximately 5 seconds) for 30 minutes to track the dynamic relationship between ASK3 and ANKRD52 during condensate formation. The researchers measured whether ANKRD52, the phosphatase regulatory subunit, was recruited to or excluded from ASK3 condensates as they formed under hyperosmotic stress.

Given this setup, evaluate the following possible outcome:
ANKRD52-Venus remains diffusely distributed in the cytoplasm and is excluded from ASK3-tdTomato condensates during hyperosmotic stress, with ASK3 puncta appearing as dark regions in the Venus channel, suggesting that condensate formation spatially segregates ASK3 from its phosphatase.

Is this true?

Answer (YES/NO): NO